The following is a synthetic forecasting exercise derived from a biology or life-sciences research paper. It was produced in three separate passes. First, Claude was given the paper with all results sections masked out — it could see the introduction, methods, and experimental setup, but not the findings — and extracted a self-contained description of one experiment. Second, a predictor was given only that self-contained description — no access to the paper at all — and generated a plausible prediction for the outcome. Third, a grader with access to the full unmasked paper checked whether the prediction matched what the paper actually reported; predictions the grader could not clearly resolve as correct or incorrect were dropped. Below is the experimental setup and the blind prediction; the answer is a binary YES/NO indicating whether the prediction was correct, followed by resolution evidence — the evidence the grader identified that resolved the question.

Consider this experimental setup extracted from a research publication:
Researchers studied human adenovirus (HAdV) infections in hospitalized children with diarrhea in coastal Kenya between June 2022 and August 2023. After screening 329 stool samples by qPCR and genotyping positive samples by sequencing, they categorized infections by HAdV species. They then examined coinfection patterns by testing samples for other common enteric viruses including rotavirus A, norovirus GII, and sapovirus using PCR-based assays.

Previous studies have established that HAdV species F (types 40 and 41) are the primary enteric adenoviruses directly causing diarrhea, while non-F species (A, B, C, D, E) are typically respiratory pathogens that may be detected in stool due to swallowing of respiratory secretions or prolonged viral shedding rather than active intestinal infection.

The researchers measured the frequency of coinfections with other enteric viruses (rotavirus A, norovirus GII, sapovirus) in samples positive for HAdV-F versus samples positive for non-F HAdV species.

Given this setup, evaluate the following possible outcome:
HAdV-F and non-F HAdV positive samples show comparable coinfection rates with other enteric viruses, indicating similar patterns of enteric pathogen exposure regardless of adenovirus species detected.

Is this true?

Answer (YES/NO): NO